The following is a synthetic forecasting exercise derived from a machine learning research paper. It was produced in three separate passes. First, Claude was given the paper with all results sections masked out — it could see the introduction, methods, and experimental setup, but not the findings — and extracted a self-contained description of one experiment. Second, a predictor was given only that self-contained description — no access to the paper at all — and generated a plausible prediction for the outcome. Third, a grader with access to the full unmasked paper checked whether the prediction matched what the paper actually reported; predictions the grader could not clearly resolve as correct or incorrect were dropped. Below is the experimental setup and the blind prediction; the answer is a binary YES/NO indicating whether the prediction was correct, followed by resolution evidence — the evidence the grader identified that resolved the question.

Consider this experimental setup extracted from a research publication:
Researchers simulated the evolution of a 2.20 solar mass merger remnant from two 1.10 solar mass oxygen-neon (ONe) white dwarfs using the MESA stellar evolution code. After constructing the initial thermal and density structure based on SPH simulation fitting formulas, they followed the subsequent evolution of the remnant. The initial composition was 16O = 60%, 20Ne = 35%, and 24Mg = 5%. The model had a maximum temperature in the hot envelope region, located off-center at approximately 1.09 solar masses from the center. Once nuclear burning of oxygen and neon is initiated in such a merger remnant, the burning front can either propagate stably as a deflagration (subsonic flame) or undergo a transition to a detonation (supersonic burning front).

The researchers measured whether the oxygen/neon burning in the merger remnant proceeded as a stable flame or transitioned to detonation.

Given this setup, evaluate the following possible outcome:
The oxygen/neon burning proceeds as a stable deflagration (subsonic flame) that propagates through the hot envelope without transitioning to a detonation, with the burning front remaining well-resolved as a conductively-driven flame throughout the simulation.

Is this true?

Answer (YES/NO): YES